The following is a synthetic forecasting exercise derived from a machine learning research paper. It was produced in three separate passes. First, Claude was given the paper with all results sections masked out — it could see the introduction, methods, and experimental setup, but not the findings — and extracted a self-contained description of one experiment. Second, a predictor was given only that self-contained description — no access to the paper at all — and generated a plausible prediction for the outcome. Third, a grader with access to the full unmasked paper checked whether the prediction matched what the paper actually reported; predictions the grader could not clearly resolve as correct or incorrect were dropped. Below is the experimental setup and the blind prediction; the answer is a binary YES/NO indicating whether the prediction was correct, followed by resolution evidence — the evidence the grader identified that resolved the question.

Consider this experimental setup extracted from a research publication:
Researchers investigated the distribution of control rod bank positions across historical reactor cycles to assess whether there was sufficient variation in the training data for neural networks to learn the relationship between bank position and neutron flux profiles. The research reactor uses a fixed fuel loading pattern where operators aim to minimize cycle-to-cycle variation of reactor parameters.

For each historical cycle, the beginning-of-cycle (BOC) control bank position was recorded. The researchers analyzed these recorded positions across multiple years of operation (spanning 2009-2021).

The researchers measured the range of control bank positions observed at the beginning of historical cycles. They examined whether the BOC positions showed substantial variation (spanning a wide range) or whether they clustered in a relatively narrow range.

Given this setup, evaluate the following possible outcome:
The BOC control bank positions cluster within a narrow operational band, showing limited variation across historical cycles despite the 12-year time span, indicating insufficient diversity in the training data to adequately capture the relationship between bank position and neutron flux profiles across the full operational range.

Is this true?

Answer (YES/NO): NO